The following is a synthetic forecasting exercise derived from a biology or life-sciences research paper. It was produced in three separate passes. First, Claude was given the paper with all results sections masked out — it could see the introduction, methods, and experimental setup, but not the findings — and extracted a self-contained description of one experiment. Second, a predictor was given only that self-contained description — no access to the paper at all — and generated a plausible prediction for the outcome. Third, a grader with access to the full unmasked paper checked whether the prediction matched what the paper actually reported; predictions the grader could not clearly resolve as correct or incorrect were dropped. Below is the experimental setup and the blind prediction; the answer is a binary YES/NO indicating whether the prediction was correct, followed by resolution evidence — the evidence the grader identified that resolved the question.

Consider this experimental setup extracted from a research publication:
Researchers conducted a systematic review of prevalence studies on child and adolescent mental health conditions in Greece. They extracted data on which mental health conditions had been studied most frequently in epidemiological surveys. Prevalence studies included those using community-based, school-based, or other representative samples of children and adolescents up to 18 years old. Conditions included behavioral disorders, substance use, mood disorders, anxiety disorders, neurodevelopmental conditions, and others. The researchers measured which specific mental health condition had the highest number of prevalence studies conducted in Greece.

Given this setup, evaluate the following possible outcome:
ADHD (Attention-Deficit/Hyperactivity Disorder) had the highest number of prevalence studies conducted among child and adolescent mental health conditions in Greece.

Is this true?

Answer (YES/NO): NO